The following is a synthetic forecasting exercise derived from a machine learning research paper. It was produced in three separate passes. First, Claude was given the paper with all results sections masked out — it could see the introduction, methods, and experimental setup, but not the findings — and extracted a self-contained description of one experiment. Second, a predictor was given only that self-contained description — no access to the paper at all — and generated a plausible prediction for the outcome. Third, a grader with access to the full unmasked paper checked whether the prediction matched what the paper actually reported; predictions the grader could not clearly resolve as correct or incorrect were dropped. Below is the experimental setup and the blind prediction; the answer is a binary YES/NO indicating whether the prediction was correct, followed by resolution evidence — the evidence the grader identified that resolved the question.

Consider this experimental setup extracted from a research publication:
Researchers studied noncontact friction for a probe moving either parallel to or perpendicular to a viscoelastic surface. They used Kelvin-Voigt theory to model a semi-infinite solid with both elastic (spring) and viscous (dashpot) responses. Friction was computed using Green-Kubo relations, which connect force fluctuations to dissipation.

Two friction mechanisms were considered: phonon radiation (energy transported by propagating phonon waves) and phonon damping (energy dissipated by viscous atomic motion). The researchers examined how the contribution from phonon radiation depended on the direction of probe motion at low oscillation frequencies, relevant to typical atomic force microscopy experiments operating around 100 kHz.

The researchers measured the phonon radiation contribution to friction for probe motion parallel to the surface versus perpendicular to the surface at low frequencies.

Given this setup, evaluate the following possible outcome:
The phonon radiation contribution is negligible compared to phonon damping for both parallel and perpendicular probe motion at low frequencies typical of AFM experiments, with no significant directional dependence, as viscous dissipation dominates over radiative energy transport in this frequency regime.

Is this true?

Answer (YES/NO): NO